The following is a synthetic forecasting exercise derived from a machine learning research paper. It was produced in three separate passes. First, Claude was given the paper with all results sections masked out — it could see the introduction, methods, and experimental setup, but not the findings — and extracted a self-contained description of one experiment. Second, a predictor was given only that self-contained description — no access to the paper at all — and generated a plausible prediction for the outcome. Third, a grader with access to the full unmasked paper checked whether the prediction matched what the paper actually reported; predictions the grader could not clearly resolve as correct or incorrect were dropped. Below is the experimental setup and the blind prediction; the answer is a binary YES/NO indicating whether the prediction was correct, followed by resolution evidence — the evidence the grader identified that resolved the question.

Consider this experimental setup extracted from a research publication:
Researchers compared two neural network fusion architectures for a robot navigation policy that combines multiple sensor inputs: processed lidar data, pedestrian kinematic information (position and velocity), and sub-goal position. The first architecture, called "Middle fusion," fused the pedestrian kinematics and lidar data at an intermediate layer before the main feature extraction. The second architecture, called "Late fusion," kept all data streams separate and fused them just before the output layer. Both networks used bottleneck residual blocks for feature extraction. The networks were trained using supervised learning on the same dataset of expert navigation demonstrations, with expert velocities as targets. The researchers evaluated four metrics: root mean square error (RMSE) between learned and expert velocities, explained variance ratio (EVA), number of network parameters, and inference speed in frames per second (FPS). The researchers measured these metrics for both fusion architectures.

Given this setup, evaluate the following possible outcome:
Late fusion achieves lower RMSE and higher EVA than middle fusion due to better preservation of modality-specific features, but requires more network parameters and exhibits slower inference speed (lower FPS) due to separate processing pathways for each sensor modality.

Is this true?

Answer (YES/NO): NO